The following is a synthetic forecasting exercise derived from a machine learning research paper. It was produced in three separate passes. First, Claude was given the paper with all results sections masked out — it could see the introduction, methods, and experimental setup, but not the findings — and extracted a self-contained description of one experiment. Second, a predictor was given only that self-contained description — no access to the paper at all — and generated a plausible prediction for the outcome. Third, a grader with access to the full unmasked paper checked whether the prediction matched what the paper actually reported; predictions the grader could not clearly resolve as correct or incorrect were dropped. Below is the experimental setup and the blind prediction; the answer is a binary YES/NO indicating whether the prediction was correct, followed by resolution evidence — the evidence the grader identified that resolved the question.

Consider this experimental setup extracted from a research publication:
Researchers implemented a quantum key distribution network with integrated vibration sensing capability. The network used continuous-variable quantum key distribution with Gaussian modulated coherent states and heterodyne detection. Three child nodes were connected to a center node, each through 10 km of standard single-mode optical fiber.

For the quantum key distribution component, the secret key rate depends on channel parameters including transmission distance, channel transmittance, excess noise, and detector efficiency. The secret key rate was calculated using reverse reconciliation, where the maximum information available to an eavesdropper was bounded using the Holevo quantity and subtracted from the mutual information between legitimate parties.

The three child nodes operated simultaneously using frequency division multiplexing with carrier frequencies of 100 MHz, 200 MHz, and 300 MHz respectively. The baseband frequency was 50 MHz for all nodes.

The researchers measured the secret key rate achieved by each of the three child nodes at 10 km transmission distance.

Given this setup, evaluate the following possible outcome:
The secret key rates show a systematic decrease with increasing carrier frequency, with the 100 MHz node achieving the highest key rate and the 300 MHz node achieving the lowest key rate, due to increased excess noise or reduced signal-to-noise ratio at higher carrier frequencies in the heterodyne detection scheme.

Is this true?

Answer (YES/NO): NO